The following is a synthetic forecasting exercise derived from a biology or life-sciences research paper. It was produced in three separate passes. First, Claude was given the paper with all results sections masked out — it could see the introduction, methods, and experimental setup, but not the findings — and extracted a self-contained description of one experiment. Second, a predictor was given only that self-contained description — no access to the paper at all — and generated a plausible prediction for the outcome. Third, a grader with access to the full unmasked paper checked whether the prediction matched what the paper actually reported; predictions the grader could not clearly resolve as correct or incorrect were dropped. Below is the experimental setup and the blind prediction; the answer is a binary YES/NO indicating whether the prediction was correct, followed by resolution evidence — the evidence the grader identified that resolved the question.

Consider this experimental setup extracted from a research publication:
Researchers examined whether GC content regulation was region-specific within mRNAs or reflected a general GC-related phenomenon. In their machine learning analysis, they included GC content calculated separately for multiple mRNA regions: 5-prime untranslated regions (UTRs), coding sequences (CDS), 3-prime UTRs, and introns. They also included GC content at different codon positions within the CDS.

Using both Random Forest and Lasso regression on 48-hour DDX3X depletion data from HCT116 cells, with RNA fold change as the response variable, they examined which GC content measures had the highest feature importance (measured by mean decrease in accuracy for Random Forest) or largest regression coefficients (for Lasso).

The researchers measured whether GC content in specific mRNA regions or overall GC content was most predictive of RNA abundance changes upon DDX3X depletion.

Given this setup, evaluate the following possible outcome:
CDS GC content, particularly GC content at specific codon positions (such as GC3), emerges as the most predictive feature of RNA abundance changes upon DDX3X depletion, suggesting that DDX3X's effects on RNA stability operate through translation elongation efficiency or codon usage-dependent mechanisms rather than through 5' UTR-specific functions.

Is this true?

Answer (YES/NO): NO